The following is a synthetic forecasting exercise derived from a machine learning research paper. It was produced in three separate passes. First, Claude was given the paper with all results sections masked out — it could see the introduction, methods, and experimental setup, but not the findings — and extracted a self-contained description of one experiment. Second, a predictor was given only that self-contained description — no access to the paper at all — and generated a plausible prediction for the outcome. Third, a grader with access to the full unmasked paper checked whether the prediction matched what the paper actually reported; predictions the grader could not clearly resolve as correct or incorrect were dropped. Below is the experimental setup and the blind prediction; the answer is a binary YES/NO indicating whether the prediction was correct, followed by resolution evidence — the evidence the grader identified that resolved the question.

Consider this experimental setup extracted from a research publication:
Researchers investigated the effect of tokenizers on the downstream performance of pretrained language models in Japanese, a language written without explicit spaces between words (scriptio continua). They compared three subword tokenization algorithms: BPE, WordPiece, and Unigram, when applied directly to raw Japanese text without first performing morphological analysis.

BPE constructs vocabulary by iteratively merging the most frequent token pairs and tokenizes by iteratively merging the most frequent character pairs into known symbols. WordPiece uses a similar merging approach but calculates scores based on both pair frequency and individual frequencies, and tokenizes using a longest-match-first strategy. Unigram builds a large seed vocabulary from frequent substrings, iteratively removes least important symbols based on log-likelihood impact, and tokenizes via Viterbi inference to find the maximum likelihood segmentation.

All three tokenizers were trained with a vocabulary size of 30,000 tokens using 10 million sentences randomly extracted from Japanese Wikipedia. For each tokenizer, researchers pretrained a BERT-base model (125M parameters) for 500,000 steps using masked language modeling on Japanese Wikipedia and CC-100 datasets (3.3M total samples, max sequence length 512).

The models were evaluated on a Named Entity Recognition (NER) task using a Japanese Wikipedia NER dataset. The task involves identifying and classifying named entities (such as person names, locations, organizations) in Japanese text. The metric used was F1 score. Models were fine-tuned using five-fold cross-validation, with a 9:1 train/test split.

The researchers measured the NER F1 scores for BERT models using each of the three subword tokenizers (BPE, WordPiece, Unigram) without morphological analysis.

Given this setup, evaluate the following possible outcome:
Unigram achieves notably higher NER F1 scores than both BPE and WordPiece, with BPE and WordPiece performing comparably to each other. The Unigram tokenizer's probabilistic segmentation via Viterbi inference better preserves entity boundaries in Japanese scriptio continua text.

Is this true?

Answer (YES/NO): NO